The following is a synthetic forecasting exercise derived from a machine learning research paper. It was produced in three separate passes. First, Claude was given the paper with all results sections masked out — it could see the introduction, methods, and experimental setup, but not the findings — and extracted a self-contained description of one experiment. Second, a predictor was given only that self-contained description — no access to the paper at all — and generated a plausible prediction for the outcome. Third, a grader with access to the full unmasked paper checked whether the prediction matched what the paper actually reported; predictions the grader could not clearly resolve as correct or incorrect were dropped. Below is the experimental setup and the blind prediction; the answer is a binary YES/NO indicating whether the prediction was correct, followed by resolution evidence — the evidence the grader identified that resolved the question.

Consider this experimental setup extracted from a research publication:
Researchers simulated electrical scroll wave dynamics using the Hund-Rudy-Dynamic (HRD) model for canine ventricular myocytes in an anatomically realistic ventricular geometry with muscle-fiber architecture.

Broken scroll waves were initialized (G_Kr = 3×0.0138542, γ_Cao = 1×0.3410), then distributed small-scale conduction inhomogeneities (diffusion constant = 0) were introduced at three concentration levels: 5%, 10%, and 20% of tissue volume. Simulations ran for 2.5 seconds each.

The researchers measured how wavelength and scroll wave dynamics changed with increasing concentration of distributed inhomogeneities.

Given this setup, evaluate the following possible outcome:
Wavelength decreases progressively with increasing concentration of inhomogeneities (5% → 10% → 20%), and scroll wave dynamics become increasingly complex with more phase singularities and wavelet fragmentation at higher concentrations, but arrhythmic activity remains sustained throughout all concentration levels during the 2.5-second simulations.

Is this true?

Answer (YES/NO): NO